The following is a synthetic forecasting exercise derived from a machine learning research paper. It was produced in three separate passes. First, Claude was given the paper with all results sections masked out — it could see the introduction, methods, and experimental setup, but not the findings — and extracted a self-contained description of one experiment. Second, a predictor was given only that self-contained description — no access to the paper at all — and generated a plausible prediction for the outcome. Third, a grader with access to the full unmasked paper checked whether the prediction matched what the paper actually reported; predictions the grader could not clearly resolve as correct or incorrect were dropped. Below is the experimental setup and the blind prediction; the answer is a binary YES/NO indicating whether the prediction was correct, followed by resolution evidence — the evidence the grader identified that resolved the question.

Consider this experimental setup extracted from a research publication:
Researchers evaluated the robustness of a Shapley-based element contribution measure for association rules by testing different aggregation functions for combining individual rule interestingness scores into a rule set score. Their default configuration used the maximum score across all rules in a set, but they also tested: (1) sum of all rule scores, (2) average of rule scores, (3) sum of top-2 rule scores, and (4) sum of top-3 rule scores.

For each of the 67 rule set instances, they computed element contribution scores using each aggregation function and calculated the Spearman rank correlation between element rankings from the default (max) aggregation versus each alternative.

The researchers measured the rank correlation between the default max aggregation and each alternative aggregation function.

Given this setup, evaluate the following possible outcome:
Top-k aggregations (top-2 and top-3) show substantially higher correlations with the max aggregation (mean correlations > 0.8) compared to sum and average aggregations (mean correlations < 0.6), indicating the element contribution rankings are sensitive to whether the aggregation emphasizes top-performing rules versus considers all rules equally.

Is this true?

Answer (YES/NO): NO